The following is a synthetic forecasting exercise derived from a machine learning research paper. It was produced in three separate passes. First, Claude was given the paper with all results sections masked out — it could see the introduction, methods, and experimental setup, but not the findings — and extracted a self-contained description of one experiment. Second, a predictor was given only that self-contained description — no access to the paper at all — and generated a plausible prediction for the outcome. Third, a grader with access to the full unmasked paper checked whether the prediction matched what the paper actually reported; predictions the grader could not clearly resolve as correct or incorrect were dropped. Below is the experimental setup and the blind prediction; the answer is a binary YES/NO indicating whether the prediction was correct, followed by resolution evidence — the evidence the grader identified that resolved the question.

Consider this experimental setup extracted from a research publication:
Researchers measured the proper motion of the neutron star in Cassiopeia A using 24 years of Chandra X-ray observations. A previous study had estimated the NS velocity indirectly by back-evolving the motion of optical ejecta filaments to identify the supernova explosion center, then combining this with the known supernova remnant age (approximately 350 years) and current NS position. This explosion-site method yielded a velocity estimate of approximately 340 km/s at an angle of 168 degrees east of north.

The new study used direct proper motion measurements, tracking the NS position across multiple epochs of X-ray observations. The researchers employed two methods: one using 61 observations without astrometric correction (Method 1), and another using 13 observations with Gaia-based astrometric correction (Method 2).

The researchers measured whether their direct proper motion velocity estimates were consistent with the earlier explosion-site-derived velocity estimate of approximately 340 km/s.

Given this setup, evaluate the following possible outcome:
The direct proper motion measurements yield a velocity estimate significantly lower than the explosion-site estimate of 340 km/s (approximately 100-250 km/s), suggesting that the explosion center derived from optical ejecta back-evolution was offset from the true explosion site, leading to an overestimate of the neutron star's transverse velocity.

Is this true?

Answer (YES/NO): NO